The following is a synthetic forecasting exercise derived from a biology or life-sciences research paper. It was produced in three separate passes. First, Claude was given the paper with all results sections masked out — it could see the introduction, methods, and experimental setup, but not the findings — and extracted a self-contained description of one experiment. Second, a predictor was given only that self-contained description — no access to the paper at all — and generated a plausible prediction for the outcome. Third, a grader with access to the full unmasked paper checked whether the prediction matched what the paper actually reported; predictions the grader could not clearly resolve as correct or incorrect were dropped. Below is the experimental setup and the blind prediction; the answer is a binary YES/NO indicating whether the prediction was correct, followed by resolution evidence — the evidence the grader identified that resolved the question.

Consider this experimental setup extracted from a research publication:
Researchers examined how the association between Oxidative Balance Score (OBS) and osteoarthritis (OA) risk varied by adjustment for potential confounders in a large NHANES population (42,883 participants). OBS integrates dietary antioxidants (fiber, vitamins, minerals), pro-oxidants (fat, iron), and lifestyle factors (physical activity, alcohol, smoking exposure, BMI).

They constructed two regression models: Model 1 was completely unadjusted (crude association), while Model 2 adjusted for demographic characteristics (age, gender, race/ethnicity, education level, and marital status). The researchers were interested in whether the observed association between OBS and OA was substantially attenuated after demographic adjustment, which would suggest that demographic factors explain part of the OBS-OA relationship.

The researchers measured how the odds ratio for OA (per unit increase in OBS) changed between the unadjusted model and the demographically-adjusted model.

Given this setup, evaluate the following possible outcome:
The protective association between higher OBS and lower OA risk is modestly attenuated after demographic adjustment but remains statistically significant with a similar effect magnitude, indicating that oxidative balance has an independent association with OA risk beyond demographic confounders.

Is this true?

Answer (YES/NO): NO